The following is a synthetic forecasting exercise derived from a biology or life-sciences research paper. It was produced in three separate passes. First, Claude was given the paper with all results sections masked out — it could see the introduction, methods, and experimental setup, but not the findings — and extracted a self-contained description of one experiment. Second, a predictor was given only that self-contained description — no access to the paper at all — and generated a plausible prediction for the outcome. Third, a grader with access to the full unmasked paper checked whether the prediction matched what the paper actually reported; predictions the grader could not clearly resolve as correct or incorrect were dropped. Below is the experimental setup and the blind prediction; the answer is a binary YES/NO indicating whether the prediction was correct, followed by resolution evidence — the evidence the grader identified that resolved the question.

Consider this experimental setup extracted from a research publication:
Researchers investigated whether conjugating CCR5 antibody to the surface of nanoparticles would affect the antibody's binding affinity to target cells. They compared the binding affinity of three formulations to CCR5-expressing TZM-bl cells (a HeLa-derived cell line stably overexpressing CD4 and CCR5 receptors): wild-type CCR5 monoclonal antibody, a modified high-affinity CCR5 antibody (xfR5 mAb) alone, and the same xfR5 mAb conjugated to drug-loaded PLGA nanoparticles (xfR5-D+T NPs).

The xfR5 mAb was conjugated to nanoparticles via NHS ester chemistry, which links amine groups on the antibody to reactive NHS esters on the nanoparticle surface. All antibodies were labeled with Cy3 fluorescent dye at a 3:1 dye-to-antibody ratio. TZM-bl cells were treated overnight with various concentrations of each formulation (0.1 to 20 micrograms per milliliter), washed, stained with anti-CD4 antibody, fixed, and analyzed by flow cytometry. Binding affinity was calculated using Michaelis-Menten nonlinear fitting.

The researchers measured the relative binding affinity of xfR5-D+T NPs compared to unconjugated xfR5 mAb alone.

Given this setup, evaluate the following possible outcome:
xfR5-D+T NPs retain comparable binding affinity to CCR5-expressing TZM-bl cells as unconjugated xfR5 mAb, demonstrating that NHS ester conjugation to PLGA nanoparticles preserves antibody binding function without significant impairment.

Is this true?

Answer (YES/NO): NO